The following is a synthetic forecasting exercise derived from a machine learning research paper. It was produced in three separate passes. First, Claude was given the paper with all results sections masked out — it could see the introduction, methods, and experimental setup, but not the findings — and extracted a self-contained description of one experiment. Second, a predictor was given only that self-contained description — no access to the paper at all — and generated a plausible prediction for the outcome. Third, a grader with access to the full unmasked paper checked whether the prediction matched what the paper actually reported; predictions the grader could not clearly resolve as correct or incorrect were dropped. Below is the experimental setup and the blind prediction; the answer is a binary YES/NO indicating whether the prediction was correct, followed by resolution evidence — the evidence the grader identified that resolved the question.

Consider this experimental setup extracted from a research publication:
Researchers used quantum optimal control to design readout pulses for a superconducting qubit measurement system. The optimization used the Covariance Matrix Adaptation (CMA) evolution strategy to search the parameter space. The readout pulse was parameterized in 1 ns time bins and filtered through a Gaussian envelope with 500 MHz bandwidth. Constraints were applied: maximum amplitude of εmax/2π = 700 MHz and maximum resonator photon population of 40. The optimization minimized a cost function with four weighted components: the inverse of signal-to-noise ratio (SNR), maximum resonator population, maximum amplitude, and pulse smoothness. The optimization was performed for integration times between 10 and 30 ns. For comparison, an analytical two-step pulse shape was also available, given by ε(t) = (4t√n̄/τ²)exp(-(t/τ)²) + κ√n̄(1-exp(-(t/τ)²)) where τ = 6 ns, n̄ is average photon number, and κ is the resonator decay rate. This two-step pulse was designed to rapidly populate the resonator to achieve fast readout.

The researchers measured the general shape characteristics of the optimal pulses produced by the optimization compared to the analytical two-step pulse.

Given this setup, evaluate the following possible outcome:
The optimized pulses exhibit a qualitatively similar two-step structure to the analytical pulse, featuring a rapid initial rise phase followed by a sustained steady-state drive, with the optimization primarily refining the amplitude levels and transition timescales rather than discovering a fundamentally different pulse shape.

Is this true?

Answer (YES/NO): YES